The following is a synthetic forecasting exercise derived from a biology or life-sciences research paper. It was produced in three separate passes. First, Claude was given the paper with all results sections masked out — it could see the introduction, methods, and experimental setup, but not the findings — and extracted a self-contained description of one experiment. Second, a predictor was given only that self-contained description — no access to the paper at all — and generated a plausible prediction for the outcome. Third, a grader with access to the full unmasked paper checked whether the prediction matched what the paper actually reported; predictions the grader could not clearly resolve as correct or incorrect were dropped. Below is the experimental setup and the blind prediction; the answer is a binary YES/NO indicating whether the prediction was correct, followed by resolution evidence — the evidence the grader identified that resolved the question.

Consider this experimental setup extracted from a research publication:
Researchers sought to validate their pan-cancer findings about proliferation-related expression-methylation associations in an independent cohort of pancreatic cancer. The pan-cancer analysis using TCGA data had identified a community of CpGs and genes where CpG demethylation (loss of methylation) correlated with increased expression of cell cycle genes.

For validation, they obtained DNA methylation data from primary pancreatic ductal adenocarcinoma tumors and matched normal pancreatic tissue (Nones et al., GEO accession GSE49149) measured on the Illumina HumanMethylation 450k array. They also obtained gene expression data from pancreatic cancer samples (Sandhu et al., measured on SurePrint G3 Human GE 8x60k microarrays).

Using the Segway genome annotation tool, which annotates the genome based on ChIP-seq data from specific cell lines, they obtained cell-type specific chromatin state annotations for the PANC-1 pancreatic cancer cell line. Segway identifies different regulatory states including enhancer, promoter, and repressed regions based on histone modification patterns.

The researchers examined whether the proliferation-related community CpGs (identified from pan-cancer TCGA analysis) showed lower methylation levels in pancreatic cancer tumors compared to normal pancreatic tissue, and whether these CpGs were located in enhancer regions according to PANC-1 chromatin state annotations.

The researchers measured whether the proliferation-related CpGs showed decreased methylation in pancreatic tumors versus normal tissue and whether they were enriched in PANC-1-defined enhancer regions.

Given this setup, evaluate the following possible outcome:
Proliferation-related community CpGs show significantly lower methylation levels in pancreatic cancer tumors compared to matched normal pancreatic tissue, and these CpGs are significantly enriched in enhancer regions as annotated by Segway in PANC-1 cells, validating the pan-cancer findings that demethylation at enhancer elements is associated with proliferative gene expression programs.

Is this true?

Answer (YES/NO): YES